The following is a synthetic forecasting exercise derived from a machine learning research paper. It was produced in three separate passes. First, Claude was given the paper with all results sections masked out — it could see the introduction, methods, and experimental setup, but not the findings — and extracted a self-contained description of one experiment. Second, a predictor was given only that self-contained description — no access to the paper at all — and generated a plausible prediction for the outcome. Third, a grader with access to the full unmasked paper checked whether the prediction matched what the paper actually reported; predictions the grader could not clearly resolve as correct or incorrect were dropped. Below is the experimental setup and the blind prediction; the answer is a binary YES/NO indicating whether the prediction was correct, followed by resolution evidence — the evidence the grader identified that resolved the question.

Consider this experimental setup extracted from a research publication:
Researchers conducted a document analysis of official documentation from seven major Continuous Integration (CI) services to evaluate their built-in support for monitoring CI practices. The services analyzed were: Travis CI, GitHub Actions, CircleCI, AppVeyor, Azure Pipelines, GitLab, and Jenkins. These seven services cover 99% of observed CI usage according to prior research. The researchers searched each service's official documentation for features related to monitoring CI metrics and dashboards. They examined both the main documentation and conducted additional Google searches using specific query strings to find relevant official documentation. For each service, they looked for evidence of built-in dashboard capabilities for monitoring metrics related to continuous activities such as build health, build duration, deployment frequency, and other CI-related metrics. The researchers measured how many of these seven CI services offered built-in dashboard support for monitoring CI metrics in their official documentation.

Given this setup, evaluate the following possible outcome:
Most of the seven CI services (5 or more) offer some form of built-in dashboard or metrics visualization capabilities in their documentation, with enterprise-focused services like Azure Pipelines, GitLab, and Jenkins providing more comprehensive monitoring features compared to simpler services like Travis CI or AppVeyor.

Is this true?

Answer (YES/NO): NO